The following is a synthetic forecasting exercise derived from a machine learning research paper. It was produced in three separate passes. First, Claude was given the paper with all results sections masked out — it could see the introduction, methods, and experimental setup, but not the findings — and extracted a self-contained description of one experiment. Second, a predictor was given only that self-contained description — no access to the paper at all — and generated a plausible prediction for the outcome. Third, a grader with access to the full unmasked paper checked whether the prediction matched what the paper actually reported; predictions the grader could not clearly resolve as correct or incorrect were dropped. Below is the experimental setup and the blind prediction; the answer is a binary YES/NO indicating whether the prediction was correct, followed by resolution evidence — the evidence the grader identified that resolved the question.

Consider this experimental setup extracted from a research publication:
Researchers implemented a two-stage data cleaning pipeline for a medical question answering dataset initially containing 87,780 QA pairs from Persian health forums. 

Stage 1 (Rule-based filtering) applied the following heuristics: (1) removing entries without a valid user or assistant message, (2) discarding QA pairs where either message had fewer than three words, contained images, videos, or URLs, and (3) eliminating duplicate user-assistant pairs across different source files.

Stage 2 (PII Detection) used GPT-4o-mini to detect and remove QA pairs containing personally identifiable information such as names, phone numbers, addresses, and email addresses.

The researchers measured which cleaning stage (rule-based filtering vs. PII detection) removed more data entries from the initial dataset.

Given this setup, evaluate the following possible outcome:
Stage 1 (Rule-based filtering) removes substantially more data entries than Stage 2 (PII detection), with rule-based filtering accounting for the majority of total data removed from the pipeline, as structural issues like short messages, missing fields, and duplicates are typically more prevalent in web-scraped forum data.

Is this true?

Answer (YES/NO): YES